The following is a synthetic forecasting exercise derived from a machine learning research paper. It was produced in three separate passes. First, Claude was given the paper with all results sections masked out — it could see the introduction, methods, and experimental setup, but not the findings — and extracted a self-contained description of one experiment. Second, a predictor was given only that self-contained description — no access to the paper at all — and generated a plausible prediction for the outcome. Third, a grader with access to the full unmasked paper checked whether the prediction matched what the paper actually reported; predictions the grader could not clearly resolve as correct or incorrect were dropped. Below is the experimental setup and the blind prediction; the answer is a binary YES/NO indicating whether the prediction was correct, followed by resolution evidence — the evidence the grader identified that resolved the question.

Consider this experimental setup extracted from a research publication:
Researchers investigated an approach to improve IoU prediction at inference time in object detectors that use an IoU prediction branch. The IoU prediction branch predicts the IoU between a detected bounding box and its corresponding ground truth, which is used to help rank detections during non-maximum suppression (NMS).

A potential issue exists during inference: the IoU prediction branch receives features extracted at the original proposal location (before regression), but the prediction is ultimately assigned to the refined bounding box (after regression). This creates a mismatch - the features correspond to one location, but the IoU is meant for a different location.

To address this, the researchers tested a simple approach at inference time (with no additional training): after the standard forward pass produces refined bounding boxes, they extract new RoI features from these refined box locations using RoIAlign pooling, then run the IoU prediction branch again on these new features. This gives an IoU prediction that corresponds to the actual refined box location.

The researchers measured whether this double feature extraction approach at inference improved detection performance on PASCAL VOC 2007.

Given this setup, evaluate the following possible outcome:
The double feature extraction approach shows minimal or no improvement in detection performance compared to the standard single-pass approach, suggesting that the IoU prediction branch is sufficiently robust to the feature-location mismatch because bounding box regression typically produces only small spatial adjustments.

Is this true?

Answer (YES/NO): NO